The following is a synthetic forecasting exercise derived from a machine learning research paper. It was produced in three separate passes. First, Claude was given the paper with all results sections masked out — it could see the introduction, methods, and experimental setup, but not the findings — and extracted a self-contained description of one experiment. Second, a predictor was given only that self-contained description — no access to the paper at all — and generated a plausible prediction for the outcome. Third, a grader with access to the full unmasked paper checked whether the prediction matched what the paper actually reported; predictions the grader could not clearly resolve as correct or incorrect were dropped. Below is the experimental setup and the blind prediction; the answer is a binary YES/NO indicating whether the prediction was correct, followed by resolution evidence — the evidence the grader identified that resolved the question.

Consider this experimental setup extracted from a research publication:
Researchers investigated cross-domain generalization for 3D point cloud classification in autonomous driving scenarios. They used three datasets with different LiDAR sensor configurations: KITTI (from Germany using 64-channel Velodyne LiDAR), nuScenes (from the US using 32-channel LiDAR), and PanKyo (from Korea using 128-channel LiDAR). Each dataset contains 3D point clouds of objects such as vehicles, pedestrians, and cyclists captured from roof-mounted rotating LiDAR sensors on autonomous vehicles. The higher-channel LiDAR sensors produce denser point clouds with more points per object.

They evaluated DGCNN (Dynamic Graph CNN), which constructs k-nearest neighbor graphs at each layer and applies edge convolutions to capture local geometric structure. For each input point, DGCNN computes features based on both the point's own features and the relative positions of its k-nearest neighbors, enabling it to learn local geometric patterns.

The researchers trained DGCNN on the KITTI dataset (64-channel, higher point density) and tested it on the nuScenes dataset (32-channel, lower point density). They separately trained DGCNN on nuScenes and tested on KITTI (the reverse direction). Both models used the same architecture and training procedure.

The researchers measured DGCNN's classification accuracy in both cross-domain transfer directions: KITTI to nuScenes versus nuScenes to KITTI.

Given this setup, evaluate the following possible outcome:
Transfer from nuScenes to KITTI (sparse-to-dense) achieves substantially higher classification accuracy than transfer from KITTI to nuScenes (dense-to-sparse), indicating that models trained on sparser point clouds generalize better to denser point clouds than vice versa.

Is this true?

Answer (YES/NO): YES